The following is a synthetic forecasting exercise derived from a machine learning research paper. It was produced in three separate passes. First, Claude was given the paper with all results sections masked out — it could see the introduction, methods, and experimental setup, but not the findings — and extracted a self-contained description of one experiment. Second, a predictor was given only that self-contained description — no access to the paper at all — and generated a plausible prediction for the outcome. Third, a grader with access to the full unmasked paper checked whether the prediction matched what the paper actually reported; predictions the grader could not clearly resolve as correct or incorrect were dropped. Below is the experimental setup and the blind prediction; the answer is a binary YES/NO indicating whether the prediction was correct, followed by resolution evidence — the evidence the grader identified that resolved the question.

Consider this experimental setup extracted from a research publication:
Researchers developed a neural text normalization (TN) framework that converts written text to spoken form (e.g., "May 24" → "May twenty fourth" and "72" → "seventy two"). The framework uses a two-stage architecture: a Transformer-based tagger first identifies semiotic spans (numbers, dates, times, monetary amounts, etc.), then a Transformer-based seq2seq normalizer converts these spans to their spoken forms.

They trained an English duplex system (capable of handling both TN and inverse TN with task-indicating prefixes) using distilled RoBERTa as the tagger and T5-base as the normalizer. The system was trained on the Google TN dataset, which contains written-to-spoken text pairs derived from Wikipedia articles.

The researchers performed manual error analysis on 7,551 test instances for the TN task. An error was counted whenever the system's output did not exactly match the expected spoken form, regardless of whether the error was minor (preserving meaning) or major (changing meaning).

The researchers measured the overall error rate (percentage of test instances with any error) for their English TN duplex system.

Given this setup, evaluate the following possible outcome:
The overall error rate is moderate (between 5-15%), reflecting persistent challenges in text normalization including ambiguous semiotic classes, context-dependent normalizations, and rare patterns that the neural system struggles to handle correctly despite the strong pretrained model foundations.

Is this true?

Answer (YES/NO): NO